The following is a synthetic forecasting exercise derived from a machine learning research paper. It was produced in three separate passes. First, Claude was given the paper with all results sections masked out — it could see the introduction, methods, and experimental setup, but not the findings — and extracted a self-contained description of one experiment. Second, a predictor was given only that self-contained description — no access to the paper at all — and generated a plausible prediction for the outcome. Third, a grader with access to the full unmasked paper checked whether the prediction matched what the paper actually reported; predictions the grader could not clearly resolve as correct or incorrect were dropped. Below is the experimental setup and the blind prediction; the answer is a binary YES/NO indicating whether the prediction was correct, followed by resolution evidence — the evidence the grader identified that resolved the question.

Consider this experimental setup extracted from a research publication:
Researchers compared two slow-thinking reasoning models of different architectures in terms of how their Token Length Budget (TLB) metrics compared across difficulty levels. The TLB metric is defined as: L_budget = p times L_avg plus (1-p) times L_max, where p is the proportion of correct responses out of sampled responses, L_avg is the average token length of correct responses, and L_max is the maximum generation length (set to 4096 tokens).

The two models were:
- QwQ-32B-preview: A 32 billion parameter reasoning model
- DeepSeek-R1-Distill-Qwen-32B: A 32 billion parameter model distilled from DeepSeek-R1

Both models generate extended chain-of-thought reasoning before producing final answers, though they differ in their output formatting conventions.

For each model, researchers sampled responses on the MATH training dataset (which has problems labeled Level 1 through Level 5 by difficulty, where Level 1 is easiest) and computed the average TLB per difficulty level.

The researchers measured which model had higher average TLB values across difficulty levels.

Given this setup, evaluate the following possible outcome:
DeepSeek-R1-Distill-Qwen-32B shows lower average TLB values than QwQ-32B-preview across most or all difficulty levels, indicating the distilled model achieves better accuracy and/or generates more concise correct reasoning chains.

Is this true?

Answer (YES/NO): NO